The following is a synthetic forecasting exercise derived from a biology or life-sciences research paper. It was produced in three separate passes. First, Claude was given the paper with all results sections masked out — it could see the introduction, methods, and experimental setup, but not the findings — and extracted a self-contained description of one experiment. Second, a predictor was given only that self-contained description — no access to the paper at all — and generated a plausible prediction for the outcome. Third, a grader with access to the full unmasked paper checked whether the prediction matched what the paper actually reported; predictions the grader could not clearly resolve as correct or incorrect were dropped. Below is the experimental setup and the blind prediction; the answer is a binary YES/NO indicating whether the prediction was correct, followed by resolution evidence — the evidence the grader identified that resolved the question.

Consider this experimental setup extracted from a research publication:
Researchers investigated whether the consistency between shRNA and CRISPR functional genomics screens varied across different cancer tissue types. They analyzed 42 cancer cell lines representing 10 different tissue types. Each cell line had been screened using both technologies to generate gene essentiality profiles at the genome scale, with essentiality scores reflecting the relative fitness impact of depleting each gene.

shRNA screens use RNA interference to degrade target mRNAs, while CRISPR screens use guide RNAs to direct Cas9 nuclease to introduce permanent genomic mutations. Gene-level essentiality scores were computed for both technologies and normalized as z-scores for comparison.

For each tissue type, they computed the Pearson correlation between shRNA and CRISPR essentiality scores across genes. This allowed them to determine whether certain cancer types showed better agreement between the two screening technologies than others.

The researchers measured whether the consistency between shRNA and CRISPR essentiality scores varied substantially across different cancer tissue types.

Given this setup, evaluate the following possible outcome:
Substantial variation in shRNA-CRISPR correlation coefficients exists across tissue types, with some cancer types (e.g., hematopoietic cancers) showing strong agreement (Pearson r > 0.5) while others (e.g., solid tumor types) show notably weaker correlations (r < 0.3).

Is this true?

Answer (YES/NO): NO